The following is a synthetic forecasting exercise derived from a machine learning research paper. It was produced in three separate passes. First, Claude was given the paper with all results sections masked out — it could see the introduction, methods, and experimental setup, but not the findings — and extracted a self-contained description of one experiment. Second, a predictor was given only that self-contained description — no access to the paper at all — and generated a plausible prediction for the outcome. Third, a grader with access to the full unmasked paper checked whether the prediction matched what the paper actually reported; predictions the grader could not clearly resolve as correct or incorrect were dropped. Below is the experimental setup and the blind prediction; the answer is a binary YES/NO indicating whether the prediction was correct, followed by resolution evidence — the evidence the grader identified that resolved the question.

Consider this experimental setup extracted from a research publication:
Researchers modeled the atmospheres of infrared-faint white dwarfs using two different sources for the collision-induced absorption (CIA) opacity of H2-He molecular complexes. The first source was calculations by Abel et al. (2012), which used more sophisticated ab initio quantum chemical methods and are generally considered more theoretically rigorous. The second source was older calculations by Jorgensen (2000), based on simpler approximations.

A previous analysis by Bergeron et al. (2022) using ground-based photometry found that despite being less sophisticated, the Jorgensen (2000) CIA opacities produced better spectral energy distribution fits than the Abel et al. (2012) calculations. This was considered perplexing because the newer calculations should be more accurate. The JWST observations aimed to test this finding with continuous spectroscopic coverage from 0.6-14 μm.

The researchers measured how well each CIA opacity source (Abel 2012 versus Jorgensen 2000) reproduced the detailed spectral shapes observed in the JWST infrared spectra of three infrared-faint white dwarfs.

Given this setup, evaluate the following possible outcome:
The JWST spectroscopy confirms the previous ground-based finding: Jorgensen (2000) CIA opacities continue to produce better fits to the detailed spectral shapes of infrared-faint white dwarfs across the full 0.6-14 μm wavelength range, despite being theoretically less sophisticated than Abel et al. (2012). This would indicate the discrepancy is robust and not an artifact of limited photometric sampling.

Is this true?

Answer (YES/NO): YES